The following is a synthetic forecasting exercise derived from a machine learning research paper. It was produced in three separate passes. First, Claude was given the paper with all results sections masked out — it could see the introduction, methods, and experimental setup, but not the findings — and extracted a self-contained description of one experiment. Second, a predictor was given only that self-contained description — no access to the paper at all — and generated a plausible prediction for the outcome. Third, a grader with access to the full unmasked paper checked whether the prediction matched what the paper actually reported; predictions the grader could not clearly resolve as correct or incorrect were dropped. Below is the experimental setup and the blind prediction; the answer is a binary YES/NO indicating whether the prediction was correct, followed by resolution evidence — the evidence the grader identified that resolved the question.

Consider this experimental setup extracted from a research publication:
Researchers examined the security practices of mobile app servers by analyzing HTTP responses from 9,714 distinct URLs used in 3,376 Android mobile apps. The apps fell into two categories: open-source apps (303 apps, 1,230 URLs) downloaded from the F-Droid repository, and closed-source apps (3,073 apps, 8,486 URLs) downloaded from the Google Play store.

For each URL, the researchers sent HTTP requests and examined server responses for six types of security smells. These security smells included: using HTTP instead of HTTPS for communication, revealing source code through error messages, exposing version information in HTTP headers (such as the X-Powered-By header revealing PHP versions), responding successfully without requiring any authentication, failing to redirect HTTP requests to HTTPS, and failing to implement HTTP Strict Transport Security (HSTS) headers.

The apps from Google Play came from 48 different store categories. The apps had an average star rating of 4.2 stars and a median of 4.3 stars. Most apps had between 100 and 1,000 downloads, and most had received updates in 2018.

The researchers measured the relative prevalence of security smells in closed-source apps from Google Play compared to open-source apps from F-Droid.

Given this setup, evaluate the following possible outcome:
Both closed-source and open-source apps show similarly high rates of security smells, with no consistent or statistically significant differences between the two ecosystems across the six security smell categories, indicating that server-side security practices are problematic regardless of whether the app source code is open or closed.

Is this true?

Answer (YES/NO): NO